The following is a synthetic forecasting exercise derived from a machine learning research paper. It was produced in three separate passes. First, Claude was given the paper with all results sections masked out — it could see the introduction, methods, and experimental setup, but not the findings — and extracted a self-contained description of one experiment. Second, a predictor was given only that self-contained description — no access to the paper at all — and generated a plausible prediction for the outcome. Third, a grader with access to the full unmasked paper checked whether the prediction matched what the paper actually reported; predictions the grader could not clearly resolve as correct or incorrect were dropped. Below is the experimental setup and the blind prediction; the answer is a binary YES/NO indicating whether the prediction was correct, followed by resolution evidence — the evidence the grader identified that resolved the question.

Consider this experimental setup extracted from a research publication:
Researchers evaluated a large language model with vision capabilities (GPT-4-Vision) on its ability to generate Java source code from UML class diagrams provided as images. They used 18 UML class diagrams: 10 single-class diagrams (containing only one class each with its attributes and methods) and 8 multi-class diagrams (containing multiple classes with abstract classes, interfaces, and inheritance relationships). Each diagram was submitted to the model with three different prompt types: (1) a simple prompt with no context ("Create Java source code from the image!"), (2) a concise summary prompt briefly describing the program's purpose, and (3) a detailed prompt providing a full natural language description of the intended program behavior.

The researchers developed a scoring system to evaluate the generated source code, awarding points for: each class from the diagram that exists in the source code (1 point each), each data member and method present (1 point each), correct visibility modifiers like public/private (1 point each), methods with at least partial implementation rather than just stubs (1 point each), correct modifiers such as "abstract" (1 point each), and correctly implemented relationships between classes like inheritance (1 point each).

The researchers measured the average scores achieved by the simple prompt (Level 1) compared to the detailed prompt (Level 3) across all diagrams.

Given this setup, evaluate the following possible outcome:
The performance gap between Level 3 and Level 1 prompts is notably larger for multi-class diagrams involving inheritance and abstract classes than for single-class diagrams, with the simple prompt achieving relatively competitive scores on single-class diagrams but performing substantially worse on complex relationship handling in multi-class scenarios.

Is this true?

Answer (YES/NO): YES